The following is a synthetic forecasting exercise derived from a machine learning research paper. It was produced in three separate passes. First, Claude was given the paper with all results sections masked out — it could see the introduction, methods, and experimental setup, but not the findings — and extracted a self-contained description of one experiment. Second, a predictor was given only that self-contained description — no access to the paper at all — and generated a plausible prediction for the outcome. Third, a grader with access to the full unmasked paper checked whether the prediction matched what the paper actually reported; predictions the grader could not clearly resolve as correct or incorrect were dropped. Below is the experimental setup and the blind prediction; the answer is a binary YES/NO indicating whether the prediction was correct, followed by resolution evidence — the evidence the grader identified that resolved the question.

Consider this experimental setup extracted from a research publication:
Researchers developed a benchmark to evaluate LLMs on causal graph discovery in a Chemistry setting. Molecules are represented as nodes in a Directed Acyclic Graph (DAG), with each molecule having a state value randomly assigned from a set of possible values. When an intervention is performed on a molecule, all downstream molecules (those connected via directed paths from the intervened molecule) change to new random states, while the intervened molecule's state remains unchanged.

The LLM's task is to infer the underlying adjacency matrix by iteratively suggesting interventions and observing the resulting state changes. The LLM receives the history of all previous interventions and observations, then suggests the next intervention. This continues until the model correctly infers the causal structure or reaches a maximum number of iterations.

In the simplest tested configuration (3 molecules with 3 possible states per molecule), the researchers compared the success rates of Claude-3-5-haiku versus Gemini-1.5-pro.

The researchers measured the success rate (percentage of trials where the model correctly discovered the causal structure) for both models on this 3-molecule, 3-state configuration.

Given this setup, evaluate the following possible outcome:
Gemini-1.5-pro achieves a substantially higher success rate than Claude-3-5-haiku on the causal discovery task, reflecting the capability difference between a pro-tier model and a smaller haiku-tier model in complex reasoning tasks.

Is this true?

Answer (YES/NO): YES